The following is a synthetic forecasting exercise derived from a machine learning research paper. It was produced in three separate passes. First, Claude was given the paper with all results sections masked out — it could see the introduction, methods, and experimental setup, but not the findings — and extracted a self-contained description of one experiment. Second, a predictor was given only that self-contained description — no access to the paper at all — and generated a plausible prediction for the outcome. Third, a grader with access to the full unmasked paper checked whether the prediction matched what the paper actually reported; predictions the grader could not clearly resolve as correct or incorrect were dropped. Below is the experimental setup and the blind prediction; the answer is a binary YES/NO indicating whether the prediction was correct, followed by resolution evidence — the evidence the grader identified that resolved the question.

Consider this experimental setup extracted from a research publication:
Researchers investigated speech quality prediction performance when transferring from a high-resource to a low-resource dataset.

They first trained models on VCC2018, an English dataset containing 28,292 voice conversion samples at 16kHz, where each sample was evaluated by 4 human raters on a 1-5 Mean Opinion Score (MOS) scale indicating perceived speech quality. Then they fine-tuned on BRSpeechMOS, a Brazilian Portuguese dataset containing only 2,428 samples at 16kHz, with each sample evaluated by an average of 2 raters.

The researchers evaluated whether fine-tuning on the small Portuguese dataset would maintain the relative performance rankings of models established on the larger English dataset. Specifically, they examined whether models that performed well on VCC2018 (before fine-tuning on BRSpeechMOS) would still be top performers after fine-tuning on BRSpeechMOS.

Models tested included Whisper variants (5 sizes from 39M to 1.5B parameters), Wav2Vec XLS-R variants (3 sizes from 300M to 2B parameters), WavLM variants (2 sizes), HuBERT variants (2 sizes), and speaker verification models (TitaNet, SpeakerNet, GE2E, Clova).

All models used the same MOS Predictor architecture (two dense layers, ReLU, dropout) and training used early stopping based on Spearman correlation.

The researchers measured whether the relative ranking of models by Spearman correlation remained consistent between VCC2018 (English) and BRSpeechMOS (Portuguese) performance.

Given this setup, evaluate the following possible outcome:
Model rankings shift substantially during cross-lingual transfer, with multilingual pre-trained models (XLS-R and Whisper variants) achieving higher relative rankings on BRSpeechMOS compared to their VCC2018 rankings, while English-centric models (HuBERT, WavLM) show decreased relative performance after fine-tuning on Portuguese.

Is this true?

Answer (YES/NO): NO